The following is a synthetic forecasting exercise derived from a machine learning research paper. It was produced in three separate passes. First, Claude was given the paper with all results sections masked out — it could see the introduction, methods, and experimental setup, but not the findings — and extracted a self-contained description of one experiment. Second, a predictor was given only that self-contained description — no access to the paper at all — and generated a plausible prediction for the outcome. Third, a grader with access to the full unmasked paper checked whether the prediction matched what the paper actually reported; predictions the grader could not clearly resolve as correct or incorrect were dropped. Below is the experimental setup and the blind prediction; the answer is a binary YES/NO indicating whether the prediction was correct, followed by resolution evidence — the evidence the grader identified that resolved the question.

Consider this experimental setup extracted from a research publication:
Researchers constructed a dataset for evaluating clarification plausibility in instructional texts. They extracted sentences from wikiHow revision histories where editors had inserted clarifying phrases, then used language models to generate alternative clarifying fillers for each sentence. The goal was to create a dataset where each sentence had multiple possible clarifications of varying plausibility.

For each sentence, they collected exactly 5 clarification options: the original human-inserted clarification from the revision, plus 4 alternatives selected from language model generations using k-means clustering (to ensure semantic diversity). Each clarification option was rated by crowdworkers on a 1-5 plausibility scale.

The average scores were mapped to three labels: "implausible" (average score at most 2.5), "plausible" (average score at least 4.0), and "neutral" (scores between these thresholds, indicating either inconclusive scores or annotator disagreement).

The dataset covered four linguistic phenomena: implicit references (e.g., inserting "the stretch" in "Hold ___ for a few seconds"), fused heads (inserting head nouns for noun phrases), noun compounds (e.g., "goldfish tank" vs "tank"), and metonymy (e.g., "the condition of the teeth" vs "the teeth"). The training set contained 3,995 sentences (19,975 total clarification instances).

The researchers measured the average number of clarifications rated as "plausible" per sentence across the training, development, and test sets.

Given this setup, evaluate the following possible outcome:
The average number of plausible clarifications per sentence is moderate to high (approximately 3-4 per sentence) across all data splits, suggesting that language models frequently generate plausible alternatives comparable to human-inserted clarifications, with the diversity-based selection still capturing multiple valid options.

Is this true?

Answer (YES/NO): NO